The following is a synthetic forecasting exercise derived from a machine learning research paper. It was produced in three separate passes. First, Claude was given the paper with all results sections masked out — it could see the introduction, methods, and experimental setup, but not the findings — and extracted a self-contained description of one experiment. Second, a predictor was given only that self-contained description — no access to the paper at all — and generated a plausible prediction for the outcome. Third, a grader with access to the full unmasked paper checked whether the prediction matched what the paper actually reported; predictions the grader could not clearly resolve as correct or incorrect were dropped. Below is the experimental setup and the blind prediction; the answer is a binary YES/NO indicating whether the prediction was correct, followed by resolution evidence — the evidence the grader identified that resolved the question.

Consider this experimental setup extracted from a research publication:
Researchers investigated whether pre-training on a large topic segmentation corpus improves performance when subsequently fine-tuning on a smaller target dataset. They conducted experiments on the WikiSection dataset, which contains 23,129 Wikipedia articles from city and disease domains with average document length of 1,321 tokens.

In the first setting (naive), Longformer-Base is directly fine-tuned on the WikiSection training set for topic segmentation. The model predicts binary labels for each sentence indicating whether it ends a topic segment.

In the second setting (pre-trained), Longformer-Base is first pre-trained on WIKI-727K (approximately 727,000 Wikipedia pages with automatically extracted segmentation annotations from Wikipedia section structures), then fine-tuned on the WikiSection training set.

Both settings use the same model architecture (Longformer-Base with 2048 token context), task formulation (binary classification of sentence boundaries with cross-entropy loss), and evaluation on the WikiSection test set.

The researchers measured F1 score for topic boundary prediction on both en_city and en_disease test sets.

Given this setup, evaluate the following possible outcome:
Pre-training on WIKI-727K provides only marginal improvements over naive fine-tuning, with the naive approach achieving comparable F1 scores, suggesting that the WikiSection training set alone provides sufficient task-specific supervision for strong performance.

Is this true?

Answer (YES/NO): NO